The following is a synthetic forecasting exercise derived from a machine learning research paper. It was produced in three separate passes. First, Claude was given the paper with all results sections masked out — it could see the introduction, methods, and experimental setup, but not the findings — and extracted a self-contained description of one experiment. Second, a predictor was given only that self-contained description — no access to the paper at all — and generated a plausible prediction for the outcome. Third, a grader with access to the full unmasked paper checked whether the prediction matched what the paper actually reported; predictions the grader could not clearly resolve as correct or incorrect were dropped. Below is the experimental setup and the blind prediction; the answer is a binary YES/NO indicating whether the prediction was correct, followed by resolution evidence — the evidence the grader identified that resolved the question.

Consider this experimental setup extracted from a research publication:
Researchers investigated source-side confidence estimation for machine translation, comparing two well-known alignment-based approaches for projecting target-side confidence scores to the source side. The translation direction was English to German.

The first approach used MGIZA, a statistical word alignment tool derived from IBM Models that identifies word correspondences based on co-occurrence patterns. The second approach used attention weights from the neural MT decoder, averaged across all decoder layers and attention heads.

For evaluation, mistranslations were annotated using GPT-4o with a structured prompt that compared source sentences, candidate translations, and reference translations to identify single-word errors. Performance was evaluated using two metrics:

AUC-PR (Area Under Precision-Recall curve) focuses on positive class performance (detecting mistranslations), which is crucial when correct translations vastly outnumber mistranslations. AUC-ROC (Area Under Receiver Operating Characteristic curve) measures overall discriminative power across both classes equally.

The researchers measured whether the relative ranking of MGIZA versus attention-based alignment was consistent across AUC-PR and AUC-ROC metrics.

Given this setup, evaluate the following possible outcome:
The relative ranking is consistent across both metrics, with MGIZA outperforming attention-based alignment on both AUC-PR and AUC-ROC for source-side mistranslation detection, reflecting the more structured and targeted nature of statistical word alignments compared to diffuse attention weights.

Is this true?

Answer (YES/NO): NO